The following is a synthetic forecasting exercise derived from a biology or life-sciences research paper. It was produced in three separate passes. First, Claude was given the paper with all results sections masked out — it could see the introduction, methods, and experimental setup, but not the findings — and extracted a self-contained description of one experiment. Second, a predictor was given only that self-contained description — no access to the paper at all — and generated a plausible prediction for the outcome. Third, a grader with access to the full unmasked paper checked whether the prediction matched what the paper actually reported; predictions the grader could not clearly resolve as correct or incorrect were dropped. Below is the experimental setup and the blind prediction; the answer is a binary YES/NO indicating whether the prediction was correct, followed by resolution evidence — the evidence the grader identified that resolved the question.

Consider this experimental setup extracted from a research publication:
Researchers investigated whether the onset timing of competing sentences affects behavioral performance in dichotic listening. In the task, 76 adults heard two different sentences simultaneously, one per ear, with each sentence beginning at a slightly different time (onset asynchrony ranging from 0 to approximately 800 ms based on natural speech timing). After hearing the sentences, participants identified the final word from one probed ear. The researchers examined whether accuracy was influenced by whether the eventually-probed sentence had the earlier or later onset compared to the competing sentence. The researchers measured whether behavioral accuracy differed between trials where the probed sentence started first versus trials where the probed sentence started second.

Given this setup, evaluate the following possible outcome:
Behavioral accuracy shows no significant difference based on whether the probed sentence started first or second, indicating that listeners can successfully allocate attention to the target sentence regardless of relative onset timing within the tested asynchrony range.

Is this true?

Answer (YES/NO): NO